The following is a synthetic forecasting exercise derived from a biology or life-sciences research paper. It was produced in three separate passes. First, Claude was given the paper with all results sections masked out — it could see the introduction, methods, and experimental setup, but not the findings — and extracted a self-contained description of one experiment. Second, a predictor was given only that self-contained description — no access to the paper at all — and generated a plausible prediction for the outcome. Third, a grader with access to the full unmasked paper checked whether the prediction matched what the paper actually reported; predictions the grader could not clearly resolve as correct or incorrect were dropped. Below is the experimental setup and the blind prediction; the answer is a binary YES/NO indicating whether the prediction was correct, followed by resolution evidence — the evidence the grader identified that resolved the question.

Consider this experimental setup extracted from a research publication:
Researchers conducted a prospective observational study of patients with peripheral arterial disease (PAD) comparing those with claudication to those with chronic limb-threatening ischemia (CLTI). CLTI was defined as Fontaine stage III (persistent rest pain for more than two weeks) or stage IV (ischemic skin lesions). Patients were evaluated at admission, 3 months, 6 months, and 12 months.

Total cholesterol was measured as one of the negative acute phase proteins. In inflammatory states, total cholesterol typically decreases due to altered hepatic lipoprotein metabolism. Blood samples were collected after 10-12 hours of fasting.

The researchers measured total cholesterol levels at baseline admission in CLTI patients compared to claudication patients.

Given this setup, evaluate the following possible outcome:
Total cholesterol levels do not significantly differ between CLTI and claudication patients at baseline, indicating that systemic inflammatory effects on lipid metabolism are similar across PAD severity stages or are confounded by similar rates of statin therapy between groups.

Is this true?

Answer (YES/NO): NO